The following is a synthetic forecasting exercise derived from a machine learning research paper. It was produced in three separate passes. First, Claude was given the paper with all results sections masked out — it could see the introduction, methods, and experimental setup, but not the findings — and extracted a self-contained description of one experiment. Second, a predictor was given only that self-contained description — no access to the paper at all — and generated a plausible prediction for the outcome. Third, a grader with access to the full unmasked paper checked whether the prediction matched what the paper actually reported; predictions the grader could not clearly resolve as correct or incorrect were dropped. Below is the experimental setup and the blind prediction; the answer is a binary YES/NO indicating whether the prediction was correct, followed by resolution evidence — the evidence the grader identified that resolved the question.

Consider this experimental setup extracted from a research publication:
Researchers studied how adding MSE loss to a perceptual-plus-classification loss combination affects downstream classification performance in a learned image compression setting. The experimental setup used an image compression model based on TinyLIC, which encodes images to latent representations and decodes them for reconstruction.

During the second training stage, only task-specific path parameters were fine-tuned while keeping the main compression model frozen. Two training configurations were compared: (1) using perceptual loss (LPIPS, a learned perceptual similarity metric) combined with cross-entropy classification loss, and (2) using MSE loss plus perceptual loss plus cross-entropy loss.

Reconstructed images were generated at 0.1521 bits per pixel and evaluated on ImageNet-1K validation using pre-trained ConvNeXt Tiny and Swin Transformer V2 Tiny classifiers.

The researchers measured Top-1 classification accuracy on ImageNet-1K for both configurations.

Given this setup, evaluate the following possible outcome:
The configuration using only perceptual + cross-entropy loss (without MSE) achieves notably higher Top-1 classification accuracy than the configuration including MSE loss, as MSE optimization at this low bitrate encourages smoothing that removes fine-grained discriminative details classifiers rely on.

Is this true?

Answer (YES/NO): NO